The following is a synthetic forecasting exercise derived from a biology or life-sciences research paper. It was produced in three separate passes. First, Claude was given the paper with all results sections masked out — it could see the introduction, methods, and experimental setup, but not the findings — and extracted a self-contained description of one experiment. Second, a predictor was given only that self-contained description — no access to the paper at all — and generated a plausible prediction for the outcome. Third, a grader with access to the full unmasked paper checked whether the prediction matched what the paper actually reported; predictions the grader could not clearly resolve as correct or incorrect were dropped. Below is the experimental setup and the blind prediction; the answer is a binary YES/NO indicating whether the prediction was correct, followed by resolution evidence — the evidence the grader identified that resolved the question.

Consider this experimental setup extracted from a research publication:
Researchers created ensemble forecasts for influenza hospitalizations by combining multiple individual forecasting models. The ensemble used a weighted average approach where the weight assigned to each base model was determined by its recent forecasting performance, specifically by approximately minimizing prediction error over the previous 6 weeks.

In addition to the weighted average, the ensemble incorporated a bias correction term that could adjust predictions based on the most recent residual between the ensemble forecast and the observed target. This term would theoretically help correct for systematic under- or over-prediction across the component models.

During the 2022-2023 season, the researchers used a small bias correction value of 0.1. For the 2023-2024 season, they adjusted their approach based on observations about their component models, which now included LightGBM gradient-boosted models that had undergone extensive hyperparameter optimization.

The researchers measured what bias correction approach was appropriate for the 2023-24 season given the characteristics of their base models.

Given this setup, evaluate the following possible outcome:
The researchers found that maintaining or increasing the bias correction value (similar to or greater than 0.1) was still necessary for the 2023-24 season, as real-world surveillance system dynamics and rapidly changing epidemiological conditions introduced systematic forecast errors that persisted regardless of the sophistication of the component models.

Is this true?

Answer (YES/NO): NO